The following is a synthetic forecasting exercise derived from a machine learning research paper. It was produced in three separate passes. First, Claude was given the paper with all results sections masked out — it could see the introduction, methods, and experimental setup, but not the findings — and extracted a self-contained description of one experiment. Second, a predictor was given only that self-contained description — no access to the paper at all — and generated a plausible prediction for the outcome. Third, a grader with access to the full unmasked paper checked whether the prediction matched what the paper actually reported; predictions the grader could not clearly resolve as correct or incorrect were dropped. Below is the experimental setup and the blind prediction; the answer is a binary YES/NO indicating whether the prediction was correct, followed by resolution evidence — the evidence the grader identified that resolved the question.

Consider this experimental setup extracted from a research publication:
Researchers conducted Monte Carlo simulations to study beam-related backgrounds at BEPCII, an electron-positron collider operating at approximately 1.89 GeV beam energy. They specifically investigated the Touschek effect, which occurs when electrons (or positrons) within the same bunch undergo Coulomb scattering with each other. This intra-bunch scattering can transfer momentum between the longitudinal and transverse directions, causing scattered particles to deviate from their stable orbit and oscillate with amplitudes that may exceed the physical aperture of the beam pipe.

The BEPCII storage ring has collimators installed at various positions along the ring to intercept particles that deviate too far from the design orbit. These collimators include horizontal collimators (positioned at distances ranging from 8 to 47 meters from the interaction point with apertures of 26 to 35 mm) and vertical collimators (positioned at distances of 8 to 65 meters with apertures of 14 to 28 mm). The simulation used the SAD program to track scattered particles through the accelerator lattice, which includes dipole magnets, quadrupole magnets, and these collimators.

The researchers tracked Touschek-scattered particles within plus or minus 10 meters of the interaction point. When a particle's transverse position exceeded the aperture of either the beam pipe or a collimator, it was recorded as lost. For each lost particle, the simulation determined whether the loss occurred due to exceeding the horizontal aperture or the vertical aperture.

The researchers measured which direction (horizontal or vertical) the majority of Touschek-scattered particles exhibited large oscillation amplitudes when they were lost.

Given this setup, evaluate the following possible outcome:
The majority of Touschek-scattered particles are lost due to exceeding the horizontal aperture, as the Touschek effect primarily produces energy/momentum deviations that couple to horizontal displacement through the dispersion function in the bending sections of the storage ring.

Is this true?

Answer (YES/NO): YES